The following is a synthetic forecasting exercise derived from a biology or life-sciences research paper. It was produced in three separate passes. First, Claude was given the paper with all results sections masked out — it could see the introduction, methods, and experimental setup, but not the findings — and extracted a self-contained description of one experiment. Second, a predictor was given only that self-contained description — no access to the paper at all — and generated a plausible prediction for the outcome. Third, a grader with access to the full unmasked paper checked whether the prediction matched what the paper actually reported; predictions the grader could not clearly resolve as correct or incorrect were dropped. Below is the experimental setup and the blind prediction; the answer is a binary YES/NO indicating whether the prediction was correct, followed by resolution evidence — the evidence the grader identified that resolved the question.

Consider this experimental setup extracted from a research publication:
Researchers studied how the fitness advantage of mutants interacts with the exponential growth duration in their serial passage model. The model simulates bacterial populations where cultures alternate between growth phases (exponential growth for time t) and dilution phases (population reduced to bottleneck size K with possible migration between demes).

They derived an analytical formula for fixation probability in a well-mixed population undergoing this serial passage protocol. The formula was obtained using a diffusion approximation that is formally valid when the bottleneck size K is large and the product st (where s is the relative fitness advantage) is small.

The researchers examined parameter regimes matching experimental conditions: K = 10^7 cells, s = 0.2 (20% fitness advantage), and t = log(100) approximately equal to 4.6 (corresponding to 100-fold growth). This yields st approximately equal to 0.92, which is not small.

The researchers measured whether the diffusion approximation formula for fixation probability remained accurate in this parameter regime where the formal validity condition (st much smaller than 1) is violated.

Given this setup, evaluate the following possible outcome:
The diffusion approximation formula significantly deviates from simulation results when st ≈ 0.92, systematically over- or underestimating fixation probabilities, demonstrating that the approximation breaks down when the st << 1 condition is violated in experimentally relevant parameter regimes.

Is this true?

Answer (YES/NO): NO